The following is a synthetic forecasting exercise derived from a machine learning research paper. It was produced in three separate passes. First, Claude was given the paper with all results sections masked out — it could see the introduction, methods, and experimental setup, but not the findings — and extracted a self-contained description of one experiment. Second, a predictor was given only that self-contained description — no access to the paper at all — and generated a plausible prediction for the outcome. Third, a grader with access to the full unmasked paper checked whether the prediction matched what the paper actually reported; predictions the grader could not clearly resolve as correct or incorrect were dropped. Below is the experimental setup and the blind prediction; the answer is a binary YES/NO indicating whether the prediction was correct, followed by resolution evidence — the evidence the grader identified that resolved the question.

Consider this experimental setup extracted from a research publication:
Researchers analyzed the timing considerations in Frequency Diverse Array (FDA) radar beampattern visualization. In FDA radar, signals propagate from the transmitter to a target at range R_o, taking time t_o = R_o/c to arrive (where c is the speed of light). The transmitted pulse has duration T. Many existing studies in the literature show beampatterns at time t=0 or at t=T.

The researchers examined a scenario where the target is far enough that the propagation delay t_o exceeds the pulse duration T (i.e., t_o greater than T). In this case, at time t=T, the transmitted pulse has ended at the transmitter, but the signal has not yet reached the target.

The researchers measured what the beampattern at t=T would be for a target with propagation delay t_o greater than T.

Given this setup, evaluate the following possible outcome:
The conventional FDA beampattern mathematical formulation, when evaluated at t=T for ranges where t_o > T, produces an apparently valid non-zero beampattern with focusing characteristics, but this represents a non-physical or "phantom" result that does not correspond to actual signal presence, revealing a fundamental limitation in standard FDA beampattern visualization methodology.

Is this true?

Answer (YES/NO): YES